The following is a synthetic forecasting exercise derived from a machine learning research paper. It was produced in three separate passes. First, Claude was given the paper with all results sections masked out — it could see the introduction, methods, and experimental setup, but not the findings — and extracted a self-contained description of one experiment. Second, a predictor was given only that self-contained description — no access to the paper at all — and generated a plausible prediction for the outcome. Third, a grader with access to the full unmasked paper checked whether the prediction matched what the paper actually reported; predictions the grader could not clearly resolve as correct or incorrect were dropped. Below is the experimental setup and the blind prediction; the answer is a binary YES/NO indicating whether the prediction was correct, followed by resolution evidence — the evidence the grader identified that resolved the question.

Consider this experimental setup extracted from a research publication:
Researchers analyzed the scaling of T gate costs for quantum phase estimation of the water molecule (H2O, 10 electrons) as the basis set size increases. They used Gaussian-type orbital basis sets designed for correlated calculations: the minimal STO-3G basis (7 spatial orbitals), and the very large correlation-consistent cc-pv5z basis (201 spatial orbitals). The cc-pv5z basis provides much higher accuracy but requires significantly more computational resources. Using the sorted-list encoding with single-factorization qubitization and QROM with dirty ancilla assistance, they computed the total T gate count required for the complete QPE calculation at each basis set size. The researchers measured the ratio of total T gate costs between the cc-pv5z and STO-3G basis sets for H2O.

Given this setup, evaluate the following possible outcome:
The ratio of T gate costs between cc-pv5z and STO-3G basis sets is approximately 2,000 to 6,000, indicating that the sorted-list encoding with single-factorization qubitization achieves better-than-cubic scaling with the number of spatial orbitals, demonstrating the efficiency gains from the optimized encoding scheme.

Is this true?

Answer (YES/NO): NO